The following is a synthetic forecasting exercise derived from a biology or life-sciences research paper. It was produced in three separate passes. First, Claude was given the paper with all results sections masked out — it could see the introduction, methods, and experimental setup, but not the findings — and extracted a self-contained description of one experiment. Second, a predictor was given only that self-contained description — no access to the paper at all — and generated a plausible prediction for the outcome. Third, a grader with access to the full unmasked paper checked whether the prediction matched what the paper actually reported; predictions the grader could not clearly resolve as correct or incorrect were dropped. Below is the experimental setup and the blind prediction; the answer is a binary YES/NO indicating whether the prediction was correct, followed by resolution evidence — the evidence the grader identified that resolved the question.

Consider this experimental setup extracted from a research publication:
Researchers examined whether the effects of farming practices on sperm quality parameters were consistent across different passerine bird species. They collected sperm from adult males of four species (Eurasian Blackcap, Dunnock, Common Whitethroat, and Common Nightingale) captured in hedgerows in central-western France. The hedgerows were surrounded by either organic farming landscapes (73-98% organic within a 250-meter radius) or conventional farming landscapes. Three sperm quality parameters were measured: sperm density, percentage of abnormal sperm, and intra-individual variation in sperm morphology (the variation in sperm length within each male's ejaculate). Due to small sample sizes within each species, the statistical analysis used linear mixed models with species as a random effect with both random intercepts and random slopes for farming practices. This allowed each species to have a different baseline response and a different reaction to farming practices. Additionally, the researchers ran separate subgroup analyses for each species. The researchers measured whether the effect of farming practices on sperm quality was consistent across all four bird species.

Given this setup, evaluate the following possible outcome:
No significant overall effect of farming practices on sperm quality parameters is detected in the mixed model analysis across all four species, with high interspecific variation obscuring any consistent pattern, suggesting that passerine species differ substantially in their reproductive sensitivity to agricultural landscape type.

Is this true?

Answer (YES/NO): YES